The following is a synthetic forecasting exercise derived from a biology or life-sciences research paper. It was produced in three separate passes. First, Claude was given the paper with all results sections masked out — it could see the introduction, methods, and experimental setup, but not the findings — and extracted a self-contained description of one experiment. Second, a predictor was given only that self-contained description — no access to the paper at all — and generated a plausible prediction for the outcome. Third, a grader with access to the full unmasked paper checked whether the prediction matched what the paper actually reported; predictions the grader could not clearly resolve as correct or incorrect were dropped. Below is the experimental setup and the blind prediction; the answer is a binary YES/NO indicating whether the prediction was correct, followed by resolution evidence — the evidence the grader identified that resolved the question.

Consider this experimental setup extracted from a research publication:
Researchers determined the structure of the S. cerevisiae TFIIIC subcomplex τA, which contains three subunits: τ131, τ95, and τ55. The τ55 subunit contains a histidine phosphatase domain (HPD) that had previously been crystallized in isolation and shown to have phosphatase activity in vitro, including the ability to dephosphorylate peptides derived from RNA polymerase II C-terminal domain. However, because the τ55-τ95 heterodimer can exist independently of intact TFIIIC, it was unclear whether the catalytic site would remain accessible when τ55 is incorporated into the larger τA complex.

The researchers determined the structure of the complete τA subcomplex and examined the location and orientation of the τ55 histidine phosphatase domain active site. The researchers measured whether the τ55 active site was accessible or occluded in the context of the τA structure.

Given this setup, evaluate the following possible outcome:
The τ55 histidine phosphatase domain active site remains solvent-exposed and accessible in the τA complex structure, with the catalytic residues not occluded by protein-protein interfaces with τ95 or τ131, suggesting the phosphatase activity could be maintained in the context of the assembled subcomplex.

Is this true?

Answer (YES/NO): YES